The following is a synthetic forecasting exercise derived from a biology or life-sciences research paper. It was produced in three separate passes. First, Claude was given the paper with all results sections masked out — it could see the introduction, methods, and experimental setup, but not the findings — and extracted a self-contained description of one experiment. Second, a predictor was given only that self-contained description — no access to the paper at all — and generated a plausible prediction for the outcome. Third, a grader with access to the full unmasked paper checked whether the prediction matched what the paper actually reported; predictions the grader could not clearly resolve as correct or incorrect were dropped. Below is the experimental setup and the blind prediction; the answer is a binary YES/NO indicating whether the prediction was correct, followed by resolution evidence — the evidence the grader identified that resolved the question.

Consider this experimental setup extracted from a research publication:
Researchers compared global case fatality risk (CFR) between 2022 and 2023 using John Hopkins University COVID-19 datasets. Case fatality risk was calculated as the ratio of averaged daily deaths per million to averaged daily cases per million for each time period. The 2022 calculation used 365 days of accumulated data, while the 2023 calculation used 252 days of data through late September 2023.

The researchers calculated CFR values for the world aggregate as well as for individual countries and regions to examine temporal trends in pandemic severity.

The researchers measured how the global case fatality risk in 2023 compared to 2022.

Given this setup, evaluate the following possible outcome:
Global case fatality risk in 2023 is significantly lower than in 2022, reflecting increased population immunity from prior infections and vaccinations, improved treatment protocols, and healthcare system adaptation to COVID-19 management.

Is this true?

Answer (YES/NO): NO